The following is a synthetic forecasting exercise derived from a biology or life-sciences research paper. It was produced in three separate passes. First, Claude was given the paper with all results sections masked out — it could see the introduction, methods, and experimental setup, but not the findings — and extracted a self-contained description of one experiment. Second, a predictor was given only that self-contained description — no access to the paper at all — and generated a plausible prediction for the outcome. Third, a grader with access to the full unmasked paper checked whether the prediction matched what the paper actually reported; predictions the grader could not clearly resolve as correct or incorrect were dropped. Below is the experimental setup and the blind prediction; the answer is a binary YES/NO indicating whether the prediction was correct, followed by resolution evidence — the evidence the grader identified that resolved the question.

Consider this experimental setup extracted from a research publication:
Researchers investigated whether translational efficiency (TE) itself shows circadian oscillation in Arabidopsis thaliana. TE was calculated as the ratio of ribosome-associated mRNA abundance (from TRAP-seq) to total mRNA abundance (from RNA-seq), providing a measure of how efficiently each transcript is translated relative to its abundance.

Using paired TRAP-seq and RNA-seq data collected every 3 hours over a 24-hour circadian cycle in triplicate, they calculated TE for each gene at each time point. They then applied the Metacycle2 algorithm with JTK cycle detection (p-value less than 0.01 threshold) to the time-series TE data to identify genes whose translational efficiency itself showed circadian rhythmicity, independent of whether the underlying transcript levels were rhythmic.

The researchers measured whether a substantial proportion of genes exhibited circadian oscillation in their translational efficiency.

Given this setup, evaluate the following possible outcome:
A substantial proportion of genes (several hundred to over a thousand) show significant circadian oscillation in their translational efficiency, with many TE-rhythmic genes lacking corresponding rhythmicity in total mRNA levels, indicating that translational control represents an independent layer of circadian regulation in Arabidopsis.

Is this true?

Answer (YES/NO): NO